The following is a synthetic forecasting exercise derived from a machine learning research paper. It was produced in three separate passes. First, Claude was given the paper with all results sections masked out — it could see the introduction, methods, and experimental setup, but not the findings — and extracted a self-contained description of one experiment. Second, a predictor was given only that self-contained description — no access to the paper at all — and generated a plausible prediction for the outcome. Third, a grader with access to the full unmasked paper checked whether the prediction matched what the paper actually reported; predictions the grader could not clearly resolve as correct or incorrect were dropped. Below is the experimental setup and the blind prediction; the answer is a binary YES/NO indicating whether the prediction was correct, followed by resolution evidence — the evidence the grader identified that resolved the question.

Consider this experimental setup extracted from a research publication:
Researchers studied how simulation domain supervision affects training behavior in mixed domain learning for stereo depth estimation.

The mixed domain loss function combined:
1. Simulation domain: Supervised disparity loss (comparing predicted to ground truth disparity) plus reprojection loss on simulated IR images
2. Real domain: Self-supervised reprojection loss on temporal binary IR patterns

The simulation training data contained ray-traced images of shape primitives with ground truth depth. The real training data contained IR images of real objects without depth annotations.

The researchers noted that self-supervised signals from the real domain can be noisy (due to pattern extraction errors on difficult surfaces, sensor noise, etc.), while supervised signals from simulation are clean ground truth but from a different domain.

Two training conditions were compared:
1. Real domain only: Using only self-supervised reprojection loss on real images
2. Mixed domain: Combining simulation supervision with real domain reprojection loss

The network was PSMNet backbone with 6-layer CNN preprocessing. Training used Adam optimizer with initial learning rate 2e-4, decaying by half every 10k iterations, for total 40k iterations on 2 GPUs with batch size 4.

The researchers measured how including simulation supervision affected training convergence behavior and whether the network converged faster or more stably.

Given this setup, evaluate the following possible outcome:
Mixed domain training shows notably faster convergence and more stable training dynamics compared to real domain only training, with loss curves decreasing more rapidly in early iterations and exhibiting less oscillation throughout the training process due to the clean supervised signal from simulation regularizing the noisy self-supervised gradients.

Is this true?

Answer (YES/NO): YES